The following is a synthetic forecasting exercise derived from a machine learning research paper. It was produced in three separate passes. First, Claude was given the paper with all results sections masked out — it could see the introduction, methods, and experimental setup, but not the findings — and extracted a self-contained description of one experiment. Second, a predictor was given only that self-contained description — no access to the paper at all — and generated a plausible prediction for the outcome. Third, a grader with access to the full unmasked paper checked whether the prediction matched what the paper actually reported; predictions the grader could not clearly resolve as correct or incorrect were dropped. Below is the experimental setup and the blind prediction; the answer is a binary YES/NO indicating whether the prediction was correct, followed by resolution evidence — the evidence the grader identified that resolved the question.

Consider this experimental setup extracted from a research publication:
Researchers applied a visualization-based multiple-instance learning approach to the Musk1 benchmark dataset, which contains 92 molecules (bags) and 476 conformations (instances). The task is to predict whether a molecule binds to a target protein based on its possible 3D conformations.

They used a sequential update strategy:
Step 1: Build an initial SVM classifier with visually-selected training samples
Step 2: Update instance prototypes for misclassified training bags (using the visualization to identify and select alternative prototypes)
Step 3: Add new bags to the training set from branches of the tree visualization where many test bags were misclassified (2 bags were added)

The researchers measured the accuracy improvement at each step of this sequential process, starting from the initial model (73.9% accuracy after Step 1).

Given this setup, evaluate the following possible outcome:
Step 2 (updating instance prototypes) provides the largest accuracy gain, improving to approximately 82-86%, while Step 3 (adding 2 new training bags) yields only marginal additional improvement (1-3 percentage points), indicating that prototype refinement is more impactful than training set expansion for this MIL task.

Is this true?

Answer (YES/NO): NO